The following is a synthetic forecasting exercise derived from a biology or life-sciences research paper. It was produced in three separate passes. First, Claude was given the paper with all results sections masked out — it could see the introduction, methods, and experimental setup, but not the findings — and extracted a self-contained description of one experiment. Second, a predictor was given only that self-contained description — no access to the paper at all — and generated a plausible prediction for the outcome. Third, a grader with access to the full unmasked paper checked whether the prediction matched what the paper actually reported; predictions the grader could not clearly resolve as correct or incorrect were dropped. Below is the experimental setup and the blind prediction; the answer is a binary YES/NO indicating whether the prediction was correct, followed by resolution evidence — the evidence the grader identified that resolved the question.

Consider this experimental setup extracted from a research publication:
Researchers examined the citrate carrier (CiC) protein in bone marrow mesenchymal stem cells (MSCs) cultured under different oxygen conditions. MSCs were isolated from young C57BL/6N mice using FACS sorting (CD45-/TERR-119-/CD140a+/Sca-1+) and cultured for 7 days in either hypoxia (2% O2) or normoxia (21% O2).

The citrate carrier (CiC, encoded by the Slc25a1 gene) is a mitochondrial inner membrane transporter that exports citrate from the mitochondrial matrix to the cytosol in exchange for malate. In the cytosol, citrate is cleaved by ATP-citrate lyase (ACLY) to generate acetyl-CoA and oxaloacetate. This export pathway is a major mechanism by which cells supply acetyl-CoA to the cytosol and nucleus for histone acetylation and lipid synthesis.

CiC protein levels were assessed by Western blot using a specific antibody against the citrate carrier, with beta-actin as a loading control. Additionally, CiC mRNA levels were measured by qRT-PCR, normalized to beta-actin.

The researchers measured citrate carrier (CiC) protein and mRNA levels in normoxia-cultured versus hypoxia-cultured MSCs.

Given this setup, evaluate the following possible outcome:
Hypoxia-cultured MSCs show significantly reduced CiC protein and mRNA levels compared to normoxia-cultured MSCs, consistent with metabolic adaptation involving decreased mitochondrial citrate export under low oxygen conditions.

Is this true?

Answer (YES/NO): NO